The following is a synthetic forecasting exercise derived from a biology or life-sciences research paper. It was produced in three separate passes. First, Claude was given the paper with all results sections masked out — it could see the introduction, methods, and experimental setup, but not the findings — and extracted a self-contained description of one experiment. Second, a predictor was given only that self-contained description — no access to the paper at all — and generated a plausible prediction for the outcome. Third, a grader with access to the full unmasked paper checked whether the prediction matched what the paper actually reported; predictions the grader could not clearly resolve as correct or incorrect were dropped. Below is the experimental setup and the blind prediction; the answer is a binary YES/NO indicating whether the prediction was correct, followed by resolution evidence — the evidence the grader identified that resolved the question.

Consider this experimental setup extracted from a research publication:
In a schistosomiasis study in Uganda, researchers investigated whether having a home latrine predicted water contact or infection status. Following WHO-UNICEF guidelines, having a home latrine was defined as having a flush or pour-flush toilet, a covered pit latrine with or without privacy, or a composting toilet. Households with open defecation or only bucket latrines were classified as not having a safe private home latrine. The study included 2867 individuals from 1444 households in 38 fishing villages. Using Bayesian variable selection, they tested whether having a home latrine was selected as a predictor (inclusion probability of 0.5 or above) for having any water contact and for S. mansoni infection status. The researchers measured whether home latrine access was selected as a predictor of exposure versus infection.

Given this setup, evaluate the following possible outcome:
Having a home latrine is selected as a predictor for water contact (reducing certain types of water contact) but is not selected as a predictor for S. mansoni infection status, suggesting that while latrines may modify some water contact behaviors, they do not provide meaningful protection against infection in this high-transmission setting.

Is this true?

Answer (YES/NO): NO